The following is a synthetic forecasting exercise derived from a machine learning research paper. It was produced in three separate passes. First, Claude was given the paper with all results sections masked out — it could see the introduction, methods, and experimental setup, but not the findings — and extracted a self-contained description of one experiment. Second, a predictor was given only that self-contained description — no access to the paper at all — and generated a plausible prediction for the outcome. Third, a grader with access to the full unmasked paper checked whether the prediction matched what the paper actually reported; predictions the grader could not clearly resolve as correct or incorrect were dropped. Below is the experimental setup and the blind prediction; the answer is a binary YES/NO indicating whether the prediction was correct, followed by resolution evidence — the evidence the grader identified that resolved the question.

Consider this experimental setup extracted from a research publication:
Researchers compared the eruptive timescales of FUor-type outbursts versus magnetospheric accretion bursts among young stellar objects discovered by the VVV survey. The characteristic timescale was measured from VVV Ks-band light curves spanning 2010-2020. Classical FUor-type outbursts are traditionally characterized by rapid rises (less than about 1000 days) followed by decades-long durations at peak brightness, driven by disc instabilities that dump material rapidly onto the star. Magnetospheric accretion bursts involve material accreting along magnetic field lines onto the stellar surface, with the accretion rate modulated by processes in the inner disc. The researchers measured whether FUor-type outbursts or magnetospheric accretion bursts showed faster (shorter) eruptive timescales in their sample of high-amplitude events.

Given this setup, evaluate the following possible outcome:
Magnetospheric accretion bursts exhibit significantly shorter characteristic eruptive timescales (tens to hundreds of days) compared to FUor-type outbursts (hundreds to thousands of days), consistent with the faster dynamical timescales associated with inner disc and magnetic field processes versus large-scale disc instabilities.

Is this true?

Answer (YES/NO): NO